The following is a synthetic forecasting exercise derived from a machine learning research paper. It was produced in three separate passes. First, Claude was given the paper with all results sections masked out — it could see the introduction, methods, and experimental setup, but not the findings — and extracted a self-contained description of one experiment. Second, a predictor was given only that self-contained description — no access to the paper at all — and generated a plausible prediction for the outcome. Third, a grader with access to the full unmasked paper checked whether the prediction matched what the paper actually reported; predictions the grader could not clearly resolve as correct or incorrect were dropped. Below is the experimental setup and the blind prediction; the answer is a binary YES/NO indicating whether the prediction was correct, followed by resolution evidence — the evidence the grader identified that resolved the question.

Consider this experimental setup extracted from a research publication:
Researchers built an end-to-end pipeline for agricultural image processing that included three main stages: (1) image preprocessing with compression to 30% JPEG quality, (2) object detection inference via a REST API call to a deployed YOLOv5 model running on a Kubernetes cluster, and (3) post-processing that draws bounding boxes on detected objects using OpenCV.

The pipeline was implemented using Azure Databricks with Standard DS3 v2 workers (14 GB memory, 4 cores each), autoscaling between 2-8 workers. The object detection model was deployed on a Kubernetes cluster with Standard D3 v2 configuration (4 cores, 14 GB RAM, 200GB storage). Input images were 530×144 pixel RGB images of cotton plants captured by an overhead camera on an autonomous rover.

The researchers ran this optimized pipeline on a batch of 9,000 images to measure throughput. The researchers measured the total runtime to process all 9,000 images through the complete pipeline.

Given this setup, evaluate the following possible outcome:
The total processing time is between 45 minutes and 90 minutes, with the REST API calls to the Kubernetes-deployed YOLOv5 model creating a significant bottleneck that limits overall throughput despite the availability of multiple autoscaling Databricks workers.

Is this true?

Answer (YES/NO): NO